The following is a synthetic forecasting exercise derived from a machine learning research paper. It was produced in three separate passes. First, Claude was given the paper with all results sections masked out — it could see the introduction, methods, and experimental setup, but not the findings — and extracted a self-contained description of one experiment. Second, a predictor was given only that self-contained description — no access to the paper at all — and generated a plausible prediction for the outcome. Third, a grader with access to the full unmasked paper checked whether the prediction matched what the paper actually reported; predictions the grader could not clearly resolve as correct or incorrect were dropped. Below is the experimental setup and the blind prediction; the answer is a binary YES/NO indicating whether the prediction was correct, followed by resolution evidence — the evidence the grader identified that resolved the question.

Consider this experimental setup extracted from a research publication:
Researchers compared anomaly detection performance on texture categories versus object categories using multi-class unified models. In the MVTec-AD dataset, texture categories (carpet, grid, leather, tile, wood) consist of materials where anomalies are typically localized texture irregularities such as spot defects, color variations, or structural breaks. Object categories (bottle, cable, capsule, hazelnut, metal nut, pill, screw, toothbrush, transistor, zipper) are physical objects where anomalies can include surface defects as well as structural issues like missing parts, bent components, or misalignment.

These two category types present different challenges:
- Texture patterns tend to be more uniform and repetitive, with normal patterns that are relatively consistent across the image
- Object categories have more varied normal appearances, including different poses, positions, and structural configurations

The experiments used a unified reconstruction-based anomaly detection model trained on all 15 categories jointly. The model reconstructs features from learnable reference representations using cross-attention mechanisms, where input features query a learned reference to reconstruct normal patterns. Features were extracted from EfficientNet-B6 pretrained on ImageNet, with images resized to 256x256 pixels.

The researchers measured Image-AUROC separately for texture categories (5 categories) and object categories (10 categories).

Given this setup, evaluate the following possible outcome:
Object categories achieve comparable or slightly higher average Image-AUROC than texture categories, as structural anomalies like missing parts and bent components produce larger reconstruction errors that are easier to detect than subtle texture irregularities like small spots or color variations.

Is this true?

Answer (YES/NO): NO